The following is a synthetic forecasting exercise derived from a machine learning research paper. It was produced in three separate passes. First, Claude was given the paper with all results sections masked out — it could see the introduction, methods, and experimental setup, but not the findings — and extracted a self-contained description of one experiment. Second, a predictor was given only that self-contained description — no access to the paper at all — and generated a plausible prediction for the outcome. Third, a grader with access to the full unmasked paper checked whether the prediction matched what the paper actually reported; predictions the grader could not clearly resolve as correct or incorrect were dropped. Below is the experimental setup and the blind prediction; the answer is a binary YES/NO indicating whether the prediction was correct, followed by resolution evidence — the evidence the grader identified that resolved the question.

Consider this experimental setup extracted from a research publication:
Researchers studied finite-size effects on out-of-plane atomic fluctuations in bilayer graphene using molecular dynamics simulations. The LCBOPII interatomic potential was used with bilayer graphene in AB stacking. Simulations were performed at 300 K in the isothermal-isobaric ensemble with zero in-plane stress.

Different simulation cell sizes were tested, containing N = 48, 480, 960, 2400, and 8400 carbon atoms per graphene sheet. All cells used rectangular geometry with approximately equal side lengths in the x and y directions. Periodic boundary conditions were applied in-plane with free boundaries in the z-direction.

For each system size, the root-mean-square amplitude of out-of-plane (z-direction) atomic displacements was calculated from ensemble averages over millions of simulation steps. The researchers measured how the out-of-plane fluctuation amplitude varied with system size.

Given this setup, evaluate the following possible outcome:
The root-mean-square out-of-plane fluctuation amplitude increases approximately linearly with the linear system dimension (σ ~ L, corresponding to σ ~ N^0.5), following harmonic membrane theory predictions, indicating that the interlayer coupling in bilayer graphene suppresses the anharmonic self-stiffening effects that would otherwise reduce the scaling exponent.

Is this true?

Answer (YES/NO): NO